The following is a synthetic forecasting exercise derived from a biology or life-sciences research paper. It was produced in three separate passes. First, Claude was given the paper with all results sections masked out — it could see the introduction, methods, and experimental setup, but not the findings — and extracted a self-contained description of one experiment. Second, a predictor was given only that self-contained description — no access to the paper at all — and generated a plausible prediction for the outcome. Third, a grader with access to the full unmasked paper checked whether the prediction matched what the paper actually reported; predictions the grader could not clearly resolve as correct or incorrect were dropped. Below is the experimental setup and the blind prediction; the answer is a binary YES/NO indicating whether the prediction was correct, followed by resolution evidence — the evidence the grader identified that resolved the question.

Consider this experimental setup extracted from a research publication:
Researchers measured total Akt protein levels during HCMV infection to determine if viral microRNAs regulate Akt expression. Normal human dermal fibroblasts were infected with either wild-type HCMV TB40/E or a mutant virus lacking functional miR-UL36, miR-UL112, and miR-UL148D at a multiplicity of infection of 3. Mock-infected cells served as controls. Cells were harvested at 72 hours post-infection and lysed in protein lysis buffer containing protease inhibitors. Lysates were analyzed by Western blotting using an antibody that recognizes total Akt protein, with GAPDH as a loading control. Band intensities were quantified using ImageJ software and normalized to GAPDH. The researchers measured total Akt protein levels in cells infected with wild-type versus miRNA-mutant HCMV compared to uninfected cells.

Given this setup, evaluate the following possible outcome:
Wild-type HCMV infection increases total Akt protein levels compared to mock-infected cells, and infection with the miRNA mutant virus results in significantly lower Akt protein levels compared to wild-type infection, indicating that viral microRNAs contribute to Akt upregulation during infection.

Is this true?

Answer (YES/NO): NO